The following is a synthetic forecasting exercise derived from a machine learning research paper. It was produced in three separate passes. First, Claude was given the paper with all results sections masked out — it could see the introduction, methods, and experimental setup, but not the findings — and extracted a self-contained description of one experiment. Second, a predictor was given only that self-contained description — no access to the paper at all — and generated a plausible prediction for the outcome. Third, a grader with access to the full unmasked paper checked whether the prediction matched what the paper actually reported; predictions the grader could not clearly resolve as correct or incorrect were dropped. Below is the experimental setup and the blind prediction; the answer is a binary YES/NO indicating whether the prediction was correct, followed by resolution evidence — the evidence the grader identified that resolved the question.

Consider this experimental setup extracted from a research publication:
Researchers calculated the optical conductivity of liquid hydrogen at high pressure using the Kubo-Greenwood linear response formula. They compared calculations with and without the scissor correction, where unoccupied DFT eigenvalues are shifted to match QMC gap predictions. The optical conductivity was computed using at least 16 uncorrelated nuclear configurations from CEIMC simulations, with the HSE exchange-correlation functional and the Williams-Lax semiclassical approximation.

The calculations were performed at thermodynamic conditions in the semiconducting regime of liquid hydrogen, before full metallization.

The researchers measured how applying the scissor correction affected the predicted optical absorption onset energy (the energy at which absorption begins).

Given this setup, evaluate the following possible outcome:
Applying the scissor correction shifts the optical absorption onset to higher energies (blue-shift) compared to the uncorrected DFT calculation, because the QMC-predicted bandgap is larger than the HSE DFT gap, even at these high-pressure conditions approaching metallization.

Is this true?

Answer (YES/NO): YES